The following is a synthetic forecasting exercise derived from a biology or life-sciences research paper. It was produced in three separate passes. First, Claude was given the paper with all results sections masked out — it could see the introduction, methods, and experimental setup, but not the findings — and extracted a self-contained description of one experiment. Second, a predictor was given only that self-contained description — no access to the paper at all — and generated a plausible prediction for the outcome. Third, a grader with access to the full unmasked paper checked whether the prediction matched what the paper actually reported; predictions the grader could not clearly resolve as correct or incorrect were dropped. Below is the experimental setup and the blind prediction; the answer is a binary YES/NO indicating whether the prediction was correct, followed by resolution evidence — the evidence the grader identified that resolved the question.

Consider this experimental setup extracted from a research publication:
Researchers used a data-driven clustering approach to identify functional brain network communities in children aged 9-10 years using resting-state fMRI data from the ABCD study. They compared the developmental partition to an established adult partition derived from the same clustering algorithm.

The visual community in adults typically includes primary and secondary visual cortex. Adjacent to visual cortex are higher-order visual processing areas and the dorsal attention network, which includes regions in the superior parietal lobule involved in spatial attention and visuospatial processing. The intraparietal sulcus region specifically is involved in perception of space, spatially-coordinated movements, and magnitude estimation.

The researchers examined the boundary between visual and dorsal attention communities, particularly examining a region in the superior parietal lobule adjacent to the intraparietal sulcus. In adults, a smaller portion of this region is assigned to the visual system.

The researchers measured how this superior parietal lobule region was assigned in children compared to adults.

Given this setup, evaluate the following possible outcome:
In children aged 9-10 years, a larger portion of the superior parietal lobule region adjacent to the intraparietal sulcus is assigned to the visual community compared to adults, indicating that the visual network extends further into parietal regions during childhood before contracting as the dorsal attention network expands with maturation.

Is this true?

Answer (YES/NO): YES